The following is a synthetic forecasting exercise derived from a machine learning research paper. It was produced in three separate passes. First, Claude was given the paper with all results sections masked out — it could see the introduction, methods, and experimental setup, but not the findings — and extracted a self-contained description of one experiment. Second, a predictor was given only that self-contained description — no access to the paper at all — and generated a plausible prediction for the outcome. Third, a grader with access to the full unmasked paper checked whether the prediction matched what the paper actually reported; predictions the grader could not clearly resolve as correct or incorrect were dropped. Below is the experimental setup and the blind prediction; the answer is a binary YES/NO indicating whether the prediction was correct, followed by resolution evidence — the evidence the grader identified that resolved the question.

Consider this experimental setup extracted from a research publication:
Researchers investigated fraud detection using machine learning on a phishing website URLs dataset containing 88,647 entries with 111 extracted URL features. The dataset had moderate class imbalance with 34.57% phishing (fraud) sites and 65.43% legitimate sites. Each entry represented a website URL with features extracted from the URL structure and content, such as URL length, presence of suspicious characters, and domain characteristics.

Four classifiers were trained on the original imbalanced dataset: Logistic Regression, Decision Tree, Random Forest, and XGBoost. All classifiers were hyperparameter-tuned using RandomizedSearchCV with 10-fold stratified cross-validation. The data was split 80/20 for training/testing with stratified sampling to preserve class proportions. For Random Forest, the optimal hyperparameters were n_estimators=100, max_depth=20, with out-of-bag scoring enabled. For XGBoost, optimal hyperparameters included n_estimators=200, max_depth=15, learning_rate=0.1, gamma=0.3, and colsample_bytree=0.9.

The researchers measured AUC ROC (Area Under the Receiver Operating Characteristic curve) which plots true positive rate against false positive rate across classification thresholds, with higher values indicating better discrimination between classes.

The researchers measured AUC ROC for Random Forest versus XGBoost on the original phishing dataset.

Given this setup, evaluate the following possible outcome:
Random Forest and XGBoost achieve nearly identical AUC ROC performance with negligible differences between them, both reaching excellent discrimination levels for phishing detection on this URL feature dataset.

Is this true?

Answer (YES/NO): NO